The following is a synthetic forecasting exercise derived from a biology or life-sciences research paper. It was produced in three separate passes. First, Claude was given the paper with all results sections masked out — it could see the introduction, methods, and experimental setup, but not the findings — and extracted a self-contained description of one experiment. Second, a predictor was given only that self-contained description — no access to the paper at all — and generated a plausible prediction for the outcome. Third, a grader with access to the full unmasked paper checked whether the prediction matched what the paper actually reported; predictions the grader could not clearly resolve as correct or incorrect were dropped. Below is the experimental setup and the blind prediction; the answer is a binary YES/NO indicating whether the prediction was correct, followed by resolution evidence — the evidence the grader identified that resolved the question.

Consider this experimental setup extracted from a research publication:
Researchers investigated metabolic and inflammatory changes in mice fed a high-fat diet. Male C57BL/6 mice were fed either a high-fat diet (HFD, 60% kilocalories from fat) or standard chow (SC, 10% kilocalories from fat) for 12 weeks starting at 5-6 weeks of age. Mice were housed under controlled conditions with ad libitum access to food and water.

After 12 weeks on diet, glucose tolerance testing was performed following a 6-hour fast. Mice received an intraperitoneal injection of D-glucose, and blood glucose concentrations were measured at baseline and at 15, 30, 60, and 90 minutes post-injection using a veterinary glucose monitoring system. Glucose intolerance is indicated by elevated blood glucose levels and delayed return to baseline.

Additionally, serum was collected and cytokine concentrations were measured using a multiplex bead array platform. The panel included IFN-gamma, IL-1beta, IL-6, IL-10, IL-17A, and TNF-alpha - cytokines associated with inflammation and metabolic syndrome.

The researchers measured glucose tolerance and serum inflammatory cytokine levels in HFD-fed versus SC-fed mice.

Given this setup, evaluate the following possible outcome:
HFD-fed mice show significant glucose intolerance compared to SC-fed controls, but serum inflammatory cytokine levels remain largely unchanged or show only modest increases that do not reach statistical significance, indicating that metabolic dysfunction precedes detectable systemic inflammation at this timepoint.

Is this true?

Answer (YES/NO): YES